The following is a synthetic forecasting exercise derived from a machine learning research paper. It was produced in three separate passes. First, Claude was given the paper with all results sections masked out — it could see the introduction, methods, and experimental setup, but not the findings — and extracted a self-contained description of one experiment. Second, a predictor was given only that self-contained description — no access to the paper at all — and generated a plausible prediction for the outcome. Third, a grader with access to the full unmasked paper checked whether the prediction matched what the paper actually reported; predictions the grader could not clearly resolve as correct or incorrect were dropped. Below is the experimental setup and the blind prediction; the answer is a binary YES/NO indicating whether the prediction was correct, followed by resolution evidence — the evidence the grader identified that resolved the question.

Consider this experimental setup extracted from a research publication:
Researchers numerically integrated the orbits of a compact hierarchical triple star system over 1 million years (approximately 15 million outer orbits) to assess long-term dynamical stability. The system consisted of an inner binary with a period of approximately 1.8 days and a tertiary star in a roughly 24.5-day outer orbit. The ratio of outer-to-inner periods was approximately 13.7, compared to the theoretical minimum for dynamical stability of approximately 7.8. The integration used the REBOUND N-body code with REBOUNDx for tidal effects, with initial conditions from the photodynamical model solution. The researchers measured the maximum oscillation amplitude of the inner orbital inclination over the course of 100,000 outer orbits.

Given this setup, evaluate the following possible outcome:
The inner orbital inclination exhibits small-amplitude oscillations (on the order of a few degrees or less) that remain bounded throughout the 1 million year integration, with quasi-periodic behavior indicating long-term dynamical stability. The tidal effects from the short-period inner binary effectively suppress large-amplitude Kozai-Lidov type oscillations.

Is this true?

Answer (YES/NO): NO